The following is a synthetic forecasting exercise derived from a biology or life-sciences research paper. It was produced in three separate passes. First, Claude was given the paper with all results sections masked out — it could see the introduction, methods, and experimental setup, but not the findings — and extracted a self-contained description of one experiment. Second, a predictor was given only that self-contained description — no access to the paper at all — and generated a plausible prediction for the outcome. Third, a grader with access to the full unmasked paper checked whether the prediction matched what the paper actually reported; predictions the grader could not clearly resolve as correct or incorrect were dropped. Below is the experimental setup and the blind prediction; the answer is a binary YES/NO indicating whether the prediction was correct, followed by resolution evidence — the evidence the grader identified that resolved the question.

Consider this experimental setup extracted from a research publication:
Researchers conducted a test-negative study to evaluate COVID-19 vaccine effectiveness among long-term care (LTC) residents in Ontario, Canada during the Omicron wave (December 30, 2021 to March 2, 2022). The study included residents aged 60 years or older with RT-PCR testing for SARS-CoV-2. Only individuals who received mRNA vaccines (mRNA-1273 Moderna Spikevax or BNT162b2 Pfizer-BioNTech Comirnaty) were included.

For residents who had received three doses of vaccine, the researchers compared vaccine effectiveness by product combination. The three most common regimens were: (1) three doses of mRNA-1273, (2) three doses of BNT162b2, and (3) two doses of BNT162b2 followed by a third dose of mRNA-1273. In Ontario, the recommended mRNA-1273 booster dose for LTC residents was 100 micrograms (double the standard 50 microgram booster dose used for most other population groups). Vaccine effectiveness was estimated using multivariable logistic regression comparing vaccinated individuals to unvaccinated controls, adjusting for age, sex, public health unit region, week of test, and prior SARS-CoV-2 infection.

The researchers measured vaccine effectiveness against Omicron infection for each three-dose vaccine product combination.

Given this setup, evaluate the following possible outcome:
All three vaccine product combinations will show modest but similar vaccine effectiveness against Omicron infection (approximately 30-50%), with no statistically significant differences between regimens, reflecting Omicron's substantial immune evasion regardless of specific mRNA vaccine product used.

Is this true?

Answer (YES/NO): NO